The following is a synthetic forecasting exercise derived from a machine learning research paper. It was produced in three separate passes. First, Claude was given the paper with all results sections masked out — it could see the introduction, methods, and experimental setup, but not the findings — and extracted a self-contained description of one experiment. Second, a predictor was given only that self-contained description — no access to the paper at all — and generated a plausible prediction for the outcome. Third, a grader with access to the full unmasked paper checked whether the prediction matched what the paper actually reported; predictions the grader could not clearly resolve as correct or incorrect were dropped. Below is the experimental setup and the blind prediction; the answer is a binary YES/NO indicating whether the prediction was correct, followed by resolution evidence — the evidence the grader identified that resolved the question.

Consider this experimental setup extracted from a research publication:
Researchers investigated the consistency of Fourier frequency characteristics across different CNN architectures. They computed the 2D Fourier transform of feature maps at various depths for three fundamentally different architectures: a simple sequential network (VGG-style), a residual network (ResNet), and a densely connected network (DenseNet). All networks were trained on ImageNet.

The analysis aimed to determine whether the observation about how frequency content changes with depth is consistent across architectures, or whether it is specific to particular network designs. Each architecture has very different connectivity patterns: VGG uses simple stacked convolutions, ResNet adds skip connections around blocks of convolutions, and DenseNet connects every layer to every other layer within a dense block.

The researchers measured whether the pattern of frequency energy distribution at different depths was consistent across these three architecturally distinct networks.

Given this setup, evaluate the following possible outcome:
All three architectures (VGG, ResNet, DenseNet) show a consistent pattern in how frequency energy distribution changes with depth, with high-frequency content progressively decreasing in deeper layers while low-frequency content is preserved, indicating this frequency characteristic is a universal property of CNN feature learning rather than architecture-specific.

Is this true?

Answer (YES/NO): NO